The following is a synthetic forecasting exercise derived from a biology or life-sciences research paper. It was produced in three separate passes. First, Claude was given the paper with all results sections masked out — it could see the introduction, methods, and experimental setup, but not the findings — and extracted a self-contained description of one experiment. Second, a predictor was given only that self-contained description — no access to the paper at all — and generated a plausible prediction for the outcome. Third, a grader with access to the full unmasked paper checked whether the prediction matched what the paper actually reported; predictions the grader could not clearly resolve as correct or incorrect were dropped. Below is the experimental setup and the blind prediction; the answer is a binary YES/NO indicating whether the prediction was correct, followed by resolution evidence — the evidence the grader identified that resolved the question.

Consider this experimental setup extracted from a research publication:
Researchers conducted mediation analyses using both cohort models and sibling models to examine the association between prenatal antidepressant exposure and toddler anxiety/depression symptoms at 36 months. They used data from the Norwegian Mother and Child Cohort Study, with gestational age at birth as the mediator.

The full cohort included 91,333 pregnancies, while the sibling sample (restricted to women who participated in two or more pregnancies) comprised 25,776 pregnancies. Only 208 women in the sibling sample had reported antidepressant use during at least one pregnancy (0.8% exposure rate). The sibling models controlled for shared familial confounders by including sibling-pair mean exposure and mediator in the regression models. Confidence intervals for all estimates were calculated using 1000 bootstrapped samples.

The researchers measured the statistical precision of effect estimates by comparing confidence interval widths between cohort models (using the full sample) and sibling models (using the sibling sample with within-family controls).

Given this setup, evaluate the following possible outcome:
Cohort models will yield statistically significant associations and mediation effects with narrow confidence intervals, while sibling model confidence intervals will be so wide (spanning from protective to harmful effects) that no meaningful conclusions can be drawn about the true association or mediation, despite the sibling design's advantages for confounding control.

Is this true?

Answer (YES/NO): YES